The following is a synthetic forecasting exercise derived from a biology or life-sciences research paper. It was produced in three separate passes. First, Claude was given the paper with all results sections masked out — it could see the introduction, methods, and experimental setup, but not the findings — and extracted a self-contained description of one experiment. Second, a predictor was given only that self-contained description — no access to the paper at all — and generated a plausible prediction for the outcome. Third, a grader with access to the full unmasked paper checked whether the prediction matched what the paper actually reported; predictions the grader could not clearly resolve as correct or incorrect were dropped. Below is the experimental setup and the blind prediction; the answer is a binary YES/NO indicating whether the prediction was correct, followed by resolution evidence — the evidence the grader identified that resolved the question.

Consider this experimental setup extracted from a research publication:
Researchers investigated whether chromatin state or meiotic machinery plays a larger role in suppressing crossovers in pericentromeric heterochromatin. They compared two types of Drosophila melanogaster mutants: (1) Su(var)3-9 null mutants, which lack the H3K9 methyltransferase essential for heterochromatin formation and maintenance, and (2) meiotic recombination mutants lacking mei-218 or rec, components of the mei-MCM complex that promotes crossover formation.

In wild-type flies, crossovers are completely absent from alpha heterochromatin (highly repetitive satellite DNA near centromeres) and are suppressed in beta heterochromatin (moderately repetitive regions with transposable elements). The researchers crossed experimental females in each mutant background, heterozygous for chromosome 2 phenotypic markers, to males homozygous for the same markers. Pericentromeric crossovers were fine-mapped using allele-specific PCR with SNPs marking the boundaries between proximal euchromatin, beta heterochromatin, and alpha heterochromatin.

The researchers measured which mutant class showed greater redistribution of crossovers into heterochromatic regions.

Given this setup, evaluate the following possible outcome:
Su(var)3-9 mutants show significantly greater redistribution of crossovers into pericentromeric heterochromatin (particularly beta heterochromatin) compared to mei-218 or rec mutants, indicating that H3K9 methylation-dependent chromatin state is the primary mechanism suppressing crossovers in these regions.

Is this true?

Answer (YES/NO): NO